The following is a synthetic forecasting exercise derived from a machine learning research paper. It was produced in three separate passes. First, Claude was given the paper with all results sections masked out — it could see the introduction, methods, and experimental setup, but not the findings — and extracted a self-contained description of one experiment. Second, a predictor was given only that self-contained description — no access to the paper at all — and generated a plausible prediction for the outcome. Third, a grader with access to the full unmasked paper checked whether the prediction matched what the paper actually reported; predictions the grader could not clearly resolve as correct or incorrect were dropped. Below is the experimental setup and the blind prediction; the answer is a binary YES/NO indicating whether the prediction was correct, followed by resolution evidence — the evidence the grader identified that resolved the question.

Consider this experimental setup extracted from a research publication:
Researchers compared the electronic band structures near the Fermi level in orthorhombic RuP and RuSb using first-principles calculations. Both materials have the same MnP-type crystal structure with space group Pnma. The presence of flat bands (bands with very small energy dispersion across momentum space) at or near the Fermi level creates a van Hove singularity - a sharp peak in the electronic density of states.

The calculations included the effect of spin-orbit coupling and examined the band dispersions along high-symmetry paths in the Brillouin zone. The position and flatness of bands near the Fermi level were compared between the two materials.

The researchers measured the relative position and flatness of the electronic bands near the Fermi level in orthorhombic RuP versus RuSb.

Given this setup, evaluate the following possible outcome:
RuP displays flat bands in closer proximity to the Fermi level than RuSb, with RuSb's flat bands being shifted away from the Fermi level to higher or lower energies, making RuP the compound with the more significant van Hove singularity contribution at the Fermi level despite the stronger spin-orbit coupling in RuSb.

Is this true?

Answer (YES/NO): YES